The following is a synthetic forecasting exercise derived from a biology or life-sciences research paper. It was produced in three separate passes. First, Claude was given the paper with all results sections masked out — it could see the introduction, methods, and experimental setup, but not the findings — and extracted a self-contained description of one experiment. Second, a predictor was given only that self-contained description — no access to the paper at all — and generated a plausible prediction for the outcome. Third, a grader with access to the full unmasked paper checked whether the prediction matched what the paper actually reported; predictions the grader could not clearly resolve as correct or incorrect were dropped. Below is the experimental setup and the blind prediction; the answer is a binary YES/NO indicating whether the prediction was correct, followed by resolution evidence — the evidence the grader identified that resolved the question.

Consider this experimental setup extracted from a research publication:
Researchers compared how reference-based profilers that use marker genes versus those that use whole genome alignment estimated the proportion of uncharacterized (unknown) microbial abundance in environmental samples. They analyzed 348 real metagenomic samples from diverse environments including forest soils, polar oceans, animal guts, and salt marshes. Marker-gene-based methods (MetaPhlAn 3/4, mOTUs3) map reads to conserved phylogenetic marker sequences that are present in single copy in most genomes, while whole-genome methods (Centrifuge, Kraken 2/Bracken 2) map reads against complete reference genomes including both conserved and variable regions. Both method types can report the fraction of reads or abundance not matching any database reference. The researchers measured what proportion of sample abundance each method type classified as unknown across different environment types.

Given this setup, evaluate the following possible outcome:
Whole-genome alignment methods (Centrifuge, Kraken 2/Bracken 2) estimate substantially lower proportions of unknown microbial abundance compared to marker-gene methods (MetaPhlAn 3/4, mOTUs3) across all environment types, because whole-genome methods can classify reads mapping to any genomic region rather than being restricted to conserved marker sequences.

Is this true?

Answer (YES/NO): NO